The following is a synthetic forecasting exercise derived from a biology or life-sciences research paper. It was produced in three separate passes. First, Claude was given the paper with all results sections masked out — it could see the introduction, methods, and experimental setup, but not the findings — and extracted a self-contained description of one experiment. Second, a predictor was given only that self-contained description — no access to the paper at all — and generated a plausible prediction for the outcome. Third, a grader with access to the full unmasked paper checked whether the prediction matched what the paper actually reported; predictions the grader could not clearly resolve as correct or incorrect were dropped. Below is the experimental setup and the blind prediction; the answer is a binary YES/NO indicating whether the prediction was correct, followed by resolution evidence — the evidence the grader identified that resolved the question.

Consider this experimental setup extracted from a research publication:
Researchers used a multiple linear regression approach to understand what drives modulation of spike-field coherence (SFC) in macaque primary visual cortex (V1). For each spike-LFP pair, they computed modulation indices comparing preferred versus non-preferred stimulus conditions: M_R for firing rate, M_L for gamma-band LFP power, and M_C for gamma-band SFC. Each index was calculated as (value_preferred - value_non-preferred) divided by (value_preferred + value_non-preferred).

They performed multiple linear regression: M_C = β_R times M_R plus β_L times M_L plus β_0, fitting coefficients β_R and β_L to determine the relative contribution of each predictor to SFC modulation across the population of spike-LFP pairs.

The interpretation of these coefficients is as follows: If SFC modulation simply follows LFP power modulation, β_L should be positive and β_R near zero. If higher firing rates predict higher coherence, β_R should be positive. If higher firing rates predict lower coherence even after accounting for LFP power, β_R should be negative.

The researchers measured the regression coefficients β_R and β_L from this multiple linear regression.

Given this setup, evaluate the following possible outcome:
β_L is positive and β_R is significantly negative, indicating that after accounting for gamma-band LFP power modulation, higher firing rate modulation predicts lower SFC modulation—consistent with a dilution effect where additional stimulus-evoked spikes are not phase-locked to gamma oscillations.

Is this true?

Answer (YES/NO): NO